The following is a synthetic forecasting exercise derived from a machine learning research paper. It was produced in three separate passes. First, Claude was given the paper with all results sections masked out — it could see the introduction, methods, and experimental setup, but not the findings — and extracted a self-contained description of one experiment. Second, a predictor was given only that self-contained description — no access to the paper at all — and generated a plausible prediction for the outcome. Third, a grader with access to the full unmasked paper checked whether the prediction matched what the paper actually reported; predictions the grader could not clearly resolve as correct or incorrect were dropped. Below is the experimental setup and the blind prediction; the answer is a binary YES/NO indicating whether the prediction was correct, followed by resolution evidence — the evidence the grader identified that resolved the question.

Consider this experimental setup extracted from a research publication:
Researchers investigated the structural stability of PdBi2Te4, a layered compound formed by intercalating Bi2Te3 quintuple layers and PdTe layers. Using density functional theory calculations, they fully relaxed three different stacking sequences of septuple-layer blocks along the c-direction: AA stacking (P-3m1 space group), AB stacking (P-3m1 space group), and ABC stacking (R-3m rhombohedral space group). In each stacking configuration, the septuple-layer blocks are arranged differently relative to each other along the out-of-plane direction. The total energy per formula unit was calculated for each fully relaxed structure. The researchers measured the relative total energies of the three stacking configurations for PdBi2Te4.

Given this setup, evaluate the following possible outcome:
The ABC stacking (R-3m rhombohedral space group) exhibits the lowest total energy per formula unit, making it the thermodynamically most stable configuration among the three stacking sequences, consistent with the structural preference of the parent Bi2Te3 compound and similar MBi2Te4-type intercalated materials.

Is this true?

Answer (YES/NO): YES